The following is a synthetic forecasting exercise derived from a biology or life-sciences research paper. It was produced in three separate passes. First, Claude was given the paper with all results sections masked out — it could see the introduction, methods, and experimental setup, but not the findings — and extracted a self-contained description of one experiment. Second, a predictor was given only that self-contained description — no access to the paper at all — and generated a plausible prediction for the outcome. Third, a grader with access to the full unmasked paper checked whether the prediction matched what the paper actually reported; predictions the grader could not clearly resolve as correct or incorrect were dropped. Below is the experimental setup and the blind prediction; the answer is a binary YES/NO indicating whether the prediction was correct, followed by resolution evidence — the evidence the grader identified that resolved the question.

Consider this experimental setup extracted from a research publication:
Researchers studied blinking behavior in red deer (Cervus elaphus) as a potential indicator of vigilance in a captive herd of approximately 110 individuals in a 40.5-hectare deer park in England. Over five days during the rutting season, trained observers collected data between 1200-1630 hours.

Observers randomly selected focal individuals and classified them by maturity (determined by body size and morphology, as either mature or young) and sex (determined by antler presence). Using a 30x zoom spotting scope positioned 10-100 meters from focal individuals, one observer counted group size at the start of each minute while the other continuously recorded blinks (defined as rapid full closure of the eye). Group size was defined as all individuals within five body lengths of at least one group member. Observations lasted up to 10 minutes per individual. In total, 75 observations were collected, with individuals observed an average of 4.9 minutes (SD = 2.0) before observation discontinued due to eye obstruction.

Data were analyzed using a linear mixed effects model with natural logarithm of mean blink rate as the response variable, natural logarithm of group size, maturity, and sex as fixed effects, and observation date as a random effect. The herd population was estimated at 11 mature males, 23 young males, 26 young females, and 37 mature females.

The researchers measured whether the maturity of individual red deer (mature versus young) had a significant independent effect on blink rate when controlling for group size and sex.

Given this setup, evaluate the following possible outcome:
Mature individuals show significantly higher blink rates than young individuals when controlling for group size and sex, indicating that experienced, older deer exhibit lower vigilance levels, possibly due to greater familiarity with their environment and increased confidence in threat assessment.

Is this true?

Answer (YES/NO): YES